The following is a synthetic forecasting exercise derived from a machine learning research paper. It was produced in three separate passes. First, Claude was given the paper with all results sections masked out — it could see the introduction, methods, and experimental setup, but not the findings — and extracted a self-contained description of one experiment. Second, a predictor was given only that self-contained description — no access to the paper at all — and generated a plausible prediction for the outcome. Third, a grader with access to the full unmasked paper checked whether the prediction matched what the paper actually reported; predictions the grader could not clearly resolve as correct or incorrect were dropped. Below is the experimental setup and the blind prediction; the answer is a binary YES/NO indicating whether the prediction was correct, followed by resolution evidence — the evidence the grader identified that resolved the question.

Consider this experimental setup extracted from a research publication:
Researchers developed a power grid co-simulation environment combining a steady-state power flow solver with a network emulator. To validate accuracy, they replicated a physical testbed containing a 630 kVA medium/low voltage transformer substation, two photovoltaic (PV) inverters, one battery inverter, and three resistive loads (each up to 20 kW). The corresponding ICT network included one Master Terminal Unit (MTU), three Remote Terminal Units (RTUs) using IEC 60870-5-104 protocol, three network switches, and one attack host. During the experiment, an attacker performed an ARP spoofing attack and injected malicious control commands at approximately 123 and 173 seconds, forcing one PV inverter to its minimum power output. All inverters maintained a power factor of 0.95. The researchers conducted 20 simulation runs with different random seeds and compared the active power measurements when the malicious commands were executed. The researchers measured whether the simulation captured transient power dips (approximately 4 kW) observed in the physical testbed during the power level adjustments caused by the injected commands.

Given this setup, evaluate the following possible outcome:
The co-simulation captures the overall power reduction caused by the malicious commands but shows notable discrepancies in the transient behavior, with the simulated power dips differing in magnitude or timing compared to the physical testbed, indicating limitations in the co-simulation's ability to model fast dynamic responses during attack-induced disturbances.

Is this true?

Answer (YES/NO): YES